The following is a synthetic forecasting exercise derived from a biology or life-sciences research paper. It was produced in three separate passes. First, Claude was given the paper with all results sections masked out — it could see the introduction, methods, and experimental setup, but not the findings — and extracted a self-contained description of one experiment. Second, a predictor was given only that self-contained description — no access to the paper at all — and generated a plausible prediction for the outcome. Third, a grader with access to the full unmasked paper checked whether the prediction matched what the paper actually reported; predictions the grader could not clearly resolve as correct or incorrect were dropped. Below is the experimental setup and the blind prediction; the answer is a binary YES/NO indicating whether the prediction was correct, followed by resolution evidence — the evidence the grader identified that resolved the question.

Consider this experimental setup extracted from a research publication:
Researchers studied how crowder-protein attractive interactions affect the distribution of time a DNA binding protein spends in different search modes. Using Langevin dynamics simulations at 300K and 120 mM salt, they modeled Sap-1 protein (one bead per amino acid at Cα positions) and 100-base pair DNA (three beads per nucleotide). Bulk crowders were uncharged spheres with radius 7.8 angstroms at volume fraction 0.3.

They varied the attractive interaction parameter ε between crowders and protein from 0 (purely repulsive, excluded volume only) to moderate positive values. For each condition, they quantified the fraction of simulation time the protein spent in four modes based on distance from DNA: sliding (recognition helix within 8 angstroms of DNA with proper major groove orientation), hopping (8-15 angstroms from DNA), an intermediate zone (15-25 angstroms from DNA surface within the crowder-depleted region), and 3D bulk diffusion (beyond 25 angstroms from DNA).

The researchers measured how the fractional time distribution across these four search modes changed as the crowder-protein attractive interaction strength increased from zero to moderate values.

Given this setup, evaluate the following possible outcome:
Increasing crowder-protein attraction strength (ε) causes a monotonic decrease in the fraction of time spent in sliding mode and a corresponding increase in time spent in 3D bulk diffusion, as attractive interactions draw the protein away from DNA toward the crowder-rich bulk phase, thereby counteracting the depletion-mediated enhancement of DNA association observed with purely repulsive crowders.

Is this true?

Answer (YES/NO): YES